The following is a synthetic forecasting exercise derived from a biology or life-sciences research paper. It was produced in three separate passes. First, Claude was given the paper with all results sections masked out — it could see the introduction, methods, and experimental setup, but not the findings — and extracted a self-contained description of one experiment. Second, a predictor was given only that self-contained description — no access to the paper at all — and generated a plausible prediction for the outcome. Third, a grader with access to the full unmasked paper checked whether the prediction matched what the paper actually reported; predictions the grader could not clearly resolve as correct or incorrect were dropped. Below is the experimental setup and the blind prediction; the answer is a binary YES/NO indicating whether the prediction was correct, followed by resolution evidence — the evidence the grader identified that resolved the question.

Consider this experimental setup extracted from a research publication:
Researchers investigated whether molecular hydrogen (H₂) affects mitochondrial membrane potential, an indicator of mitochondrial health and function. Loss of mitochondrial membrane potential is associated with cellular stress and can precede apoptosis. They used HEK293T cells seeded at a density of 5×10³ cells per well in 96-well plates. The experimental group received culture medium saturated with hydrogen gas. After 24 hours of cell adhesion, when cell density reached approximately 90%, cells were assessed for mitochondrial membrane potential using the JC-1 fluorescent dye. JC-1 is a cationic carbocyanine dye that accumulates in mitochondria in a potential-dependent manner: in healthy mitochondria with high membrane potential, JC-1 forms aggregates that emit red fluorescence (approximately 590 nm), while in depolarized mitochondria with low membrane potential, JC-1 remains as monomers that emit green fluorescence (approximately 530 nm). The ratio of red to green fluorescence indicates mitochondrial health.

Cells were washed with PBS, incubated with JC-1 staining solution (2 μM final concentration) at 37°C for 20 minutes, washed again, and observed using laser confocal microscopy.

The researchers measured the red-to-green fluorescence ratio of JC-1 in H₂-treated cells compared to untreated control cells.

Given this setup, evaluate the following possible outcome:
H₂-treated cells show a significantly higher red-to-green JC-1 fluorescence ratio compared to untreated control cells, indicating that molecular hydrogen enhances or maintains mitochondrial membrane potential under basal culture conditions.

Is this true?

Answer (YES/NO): NO